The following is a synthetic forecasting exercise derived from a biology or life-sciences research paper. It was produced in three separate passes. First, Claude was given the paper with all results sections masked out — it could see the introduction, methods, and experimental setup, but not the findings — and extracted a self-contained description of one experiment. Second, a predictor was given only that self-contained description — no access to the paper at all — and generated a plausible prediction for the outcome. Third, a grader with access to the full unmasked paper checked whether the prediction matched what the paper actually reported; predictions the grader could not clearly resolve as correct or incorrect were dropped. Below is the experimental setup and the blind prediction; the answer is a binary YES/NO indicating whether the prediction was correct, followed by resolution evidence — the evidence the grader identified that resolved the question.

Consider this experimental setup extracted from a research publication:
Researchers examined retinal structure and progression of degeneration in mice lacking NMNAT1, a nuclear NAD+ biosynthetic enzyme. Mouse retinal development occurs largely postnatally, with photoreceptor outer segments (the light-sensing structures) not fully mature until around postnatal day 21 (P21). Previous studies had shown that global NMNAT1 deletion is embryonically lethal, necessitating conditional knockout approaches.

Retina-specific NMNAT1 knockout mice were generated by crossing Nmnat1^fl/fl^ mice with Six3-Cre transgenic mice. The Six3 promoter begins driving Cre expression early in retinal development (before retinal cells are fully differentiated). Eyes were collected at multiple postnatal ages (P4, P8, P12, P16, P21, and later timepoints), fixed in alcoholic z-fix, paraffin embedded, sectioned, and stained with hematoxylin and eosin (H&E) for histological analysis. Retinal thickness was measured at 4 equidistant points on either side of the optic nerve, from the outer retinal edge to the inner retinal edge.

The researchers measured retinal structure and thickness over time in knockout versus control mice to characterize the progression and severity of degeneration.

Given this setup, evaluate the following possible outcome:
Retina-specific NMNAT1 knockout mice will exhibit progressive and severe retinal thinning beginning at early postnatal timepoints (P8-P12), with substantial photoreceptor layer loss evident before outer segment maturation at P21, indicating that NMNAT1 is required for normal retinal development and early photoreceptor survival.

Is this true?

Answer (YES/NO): NO